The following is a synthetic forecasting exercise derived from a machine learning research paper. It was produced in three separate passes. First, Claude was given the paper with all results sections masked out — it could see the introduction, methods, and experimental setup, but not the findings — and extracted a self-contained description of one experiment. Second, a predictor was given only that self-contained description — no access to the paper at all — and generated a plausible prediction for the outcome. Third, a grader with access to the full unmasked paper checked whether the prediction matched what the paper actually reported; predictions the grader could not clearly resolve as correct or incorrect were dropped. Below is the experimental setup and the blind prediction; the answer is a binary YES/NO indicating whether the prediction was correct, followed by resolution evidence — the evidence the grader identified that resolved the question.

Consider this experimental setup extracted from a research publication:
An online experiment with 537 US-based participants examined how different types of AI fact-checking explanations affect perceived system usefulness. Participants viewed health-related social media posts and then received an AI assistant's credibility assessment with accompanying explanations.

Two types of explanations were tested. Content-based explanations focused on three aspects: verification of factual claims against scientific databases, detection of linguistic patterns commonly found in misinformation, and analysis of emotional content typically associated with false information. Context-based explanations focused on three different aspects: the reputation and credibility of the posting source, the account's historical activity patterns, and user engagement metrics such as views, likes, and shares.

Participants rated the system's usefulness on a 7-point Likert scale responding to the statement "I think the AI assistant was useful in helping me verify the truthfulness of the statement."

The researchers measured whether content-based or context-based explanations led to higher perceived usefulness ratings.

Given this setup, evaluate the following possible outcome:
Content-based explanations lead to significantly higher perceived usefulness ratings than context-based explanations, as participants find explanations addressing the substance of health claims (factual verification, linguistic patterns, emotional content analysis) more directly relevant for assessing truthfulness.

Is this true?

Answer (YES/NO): NO